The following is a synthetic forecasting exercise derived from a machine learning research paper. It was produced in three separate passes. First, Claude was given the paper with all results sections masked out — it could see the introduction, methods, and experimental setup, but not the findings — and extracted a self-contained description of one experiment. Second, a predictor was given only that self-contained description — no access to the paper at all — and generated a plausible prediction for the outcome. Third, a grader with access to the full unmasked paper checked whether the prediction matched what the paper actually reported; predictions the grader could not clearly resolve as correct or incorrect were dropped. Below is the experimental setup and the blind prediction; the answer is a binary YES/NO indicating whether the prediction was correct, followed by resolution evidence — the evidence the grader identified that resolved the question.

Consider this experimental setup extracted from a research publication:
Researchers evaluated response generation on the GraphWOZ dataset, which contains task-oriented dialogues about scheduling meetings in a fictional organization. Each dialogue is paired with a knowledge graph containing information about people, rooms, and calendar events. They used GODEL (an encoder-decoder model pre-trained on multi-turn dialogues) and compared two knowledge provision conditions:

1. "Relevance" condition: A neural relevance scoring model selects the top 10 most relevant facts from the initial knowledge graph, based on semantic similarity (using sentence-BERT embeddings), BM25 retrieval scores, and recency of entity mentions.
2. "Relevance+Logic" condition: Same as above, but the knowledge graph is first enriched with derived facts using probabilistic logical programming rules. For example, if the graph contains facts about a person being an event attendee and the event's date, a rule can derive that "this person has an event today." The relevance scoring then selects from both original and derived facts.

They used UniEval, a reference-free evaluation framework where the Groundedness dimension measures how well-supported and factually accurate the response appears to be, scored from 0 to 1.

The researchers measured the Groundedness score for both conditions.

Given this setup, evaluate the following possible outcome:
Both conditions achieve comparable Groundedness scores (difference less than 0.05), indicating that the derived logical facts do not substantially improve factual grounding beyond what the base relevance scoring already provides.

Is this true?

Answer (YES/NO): NO